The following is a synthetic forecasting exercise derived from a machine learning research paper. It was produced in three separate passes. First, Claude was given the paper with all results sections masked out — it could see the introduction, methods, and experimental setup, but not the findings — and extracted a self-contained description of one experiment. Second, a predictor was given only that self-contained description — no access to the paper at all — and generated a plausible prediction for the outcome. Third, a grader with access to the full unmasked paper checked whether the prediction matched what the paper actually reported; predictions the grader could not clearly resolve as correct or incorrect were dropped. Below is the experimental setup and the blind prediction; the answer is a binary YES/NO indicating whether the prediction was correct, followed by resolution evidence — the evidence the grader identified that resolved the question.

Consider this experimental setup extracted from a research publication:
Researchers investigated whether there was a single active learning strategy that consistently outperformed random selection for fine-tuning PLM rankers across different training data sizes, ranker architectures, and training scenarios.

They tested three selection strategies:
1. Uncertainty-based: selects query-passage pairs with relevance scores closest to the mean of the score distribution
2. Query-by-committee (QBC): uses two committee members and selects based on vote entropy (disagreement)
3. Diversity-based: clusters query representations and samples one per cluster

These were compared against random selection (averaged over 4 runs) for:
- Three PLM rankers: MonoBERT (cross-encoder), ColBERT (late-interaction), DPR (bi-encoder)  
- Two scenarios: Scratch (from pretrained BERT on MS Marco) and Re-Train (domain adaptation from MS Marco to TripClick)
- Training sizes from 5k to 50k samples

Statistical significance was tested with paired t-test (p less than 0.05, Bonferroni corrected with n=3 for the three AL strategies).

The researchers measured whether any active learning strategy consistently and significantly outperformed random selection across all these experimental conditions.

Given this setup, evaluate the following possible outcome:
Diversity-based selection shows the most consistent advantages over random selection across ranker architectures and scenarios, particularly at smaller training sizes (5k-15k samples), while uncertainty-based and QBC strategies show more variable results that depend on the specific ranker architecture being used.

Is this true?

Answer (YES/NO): NO